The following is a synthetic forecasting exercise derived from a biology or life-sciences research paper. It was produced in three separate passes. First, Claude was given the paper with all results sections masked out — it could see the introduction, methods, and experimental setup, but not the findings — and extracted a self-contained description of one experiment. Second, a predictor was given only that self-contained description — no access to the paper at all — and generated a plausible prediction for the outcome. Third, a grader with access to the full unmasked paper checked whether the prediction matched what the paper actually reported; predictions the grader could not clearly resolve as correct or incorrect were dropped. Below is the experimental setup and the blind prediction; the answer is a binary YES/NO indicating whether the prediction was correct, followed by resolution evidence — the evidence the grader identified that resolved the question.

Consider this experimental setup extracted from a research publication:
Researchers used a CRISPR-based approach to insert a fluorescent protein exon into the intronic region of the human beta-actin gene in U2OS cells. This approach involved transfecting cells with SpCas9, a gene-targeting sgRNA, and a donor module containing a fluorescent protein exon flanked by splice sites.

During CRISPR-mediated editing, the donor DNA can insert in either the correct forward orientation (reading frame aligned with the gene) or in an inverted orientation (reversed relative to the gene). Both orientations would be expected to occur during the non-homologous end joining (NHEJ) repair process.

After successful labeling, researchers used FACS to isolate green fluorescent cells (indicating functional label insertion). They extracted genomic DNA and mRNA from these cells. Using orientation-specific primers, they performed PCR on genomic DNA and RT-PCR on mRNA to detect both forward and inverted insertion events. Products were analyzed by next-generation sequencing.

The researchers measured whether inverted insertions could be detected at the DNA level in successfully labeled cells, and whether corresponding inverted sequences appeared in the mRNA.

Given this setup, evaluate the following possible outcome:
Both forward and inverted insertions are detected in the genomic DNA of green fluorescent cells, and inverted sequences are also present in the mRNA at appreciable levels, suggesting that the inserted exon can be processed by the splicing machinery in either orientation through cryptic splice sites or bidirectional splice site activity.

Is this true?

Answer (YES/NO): NO